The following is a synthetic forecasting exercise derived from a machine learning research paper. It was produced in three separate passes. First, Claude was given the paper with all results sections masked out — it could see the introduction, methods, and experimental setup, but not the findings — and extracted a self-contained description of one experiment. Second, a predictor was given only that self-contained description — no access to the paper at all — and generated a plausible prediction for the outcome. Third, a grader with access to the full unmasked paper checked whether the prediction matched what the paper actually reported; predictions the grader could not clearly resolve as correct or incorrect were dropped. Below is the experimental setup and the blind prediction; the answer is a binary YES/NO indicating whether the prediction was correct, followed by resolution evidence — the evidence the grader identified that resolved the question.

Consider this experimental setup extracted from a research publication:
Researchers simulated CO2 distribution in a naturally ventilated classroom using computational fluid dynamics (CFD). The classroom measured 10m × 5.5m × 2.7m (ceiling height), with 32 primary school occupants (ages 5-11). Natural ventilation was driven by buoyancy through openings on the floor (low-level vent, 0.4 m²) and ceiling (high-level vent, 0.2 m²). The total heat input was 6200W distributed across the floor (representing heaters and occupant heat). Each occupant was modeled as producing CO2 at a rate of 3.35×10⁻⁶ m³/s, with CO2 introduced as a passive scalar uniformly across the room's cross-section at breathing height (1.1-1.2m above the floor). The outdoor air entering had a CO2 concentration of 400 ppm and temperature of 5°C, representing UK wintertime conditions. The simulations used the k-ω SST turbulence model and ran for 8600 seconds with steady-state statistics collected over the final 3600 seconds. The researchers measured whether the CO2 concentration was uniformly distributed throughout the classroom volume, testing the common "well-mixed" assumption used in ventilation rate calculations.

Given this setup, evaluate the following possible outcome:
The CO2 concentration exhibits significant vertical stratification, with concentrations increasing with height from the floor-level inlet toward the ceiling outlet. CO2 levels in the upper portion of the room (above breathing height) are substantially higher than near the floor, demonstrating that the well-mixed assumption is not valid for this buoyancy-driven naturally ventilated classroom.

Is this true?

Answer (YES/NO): NO